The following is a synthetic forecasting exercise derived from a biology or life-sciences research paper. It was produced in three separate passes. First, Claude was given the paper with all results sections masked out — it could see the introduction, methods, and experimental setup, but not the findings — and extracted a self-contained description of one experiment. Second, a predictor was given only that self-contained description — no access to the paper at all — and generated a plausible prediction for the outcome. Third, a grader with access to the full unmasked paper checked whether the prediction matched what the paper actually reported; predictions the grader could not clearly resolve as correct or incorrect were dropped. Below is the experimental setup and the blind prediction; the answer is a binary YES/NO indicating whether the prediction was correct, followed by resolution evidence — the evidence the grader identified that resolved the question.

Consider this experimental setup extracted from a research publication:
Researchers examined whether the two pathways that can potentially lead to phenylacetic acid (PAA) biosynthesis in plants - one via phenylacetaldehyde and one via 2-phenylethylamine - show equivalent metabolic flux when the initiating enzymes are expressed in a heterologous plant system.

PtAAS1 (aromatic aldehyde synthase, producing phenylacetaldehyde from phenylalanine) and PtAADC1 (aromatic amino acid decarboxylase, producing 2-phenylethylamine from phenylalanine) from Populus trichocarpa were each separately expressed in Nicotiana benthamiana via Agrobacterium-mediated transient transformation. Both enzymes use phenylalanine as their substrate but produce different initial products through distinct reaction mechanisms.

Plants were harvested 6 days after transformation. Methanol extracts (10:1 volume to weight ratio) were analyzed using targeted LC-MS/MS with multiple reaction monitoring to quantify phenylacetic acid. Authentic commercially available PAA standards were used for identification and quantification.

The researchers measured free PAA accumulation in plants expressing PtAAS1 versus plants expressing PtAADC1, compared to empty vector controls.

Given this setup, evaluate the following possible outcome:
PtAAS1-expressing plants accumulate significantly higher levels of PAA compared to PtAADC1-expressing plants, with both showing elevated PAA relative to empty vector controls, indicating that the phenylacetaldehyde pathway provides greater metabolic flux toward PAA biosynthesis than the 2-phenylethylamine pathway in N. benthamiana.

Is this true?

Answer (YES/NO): NO